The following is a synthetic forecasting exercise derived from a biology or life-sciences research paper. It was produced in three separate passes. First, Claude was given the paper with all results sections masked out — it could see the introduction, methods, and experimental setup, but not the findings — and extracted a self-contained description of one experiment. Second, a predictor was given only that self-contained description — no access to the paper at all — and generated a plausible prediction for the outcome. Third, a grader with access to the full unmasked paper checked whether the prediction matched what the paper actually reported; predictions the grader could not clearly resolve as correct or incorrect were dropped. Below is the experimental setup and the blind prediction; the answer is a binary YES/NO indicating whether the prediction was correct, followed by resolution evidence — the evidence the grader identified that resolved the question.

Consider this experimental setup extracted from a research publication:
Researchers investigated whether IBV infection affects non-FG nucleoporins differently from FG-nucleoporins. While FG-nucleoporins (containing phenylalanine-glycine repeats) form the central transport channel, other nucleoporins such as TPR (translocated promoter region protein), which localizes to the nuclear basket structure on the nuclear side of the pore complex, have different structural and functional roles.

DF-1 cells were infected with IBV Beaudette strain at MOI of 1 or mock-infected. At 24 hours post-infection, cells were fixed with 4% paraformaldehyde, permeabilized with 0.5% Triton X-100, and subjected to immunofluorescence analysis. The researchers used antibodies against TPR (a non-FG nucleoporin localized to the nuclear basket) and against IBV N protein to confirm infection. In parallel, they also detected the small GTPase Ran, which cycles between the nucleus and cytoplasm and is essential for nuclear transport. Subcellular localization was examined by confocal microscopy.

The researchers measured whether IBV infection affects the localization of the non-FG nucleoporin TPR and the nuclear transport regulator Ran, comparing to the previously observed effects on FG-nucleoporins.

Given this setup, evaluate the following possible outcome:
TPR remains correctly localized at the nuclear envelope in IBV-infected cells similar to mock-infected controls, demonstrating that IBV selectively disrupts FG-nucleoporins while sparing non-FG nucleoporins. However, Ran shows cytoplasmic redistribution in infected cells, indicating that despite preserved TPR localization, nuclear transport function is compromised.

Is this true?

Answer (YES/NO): NO